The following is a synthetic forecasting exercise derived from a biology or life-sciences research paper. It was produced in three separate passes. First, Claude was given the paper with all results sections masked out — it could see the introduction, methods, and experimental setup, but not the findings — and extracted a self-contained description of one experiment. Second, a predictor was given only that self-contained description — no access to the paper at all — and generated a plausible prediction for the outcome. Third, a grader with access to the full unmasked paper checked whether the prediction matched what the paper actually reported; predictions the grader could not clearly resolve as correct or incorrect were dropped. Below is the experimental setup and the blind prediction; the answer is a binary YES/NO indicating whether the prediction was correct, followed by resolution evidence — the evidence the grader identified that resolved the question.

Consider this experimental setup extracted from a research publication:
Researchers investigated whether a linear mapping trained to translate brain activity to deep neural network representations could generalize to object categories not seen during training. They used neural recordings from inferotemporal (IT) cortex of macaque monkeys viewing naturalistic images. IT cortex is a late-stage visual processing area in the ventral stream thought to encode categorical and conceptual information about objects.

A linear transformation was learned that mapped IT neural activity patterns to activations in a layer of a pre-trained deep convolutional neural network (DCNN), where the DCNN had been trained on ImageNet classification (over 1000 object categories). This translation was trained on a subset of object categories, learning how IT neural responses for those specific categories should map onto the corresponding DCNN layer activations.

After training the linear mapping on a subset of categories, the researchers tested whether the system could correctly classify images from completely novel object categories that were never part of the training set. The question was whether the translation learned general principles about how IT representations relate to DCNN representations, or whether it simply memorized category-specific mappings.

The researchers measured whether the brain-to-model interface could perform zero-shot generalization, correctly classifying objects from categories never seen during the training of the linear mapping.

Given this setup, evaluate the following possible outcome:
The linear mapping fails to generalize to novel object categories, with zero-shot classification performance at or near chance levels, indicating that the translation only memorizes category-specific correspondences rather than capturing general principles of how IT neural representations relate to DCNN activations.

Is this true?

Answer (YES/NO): NO